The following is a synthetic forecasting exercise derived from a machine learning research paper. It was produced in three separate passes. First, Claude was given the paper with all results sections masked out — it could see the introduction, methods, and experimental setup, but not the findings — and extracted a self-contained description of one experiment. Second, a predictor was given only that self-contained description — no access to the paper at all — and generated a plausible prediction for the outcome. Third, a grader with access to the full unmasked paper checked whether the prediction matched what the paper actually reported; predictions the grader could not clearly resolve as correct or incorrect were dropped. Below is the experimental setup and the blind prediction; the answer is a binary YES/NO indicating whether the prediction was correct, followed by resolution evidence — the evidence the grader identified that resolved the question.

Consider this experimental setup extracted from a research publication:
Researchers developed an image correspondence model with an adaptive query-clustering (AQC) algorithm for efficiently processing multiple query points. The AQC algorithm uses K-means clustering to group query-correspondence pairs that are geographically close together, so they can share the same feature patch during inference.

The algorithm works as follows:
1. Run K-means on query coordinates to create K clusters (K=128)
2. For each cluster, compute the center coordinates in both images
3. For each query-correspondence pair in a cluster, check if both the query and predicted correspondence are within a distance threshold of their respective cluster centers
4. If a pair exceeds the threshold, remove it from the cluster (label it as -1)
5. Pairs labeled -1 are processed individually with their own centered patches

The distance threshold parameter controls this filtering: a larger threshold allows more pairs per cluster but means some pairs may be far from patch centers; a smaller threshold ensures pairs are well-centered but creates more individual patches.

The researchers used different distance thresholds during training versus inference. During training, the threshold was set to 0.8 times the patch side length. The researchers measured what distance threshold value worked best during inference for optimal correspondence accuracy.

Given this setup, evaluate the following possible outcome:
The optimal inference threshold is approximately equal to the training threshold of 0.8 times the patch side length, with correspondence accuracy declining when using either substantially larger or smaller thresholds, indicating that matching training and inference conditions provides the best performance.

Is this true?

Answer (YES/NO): NO